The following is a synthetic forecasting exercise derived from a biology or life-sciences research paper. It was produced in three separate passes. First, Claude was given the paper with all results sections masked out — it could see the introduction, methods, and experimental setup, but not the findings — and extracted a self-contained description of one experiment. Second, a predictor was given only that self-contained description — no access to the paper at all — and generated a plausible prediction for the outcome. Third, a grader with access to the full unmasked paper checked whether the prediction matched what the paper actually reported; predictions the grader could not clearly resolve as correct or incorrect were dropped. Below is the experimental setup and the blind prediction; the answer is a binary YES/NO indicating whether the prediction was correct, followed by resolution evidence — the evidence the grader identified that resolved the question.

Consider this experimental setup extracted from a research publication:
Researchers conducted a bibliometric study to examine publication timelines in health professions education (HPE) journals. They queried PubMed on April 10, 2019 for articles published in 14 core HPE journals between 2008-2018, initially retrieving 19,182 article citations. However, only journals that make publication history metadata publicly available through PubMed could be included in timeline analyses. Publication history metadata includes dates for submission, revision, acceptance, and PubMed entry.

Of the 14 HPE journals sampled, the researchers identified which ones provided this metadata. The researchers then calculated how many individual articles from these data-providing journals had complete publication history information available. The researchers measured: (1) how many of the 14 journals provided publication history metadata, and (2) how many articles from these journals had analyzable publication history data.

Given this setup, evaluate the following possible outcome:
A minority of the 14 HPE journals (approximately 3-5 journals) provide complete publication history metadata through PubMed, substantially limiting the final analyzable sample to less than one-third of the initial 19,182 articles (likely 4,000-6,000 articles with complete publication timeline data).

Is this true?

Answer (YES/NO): NO